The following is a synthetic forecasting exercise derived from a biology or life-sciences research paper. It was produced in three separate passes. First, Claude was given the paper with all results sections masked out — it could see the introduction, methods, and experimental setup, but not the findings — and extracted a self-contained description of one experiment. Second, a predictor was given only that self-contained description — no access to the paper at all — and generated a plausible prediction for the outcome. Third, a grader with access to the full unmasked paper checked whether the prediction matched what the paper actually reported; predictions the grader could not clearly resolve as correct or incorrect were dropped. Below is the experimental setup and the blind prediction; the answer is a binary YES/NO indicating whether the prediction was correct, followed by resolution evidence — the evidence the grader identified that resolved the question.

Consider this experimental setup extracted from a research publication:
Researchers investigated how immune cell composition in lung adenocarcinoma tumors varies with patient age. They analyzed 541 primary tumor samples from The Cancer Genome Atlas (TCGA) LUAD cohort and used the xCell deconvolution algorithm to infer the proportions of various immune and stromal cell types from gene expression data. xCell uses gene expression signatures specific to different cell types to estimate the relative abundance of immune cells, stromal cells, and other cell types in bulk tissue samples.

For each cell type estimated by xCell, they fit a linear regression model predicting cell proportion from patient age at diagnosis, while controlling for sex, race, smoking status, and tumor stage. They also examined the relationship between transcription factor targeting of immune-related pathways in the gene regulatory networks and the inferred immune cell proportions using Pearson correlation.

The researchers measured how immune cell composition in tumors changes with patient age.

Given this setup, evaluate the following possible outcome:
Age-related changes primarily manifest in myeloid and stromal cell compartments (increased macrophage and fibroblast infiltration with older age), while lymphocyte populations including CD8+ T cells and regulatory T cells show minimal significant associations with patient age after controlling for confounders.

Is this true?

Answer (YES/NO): NO